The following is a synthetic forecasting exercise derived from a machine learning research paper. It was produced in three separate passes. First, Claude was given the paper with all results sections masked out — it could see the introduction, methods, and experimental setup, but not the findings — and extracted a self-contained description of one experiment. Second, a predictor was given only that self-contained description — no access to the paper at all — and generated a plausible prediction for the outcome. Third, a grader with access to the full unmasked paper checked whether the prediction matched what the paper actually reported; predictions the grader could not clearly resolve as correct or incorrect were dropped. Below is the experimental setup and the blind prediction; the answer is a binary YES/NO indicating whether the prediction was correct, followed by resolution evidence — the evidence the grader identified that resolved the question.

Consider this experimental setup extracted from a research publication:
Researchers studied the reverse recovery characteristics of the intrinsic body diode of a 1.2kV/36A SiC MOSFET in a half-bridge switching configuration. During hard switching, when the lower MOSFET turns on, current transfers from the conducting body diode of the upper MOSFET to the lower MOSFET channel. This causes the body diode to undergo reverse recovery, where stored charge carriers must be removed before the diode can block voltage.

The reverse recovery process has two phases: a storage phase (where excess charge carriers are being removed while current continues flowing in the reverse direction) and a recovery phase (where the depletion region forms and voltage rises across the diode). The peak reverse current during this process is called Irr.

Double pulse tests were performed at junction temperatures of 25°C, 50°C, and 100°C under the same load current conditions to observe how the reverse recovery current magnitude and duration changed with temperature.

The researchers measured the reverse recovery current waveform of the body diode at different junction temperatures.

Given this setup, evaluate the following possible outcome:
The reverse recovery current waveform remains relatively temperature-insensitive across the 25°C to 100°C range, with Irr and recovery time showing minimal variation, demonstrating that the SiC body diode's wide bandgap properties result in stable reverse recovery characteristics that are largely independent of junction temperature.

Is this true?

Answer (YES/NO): NO